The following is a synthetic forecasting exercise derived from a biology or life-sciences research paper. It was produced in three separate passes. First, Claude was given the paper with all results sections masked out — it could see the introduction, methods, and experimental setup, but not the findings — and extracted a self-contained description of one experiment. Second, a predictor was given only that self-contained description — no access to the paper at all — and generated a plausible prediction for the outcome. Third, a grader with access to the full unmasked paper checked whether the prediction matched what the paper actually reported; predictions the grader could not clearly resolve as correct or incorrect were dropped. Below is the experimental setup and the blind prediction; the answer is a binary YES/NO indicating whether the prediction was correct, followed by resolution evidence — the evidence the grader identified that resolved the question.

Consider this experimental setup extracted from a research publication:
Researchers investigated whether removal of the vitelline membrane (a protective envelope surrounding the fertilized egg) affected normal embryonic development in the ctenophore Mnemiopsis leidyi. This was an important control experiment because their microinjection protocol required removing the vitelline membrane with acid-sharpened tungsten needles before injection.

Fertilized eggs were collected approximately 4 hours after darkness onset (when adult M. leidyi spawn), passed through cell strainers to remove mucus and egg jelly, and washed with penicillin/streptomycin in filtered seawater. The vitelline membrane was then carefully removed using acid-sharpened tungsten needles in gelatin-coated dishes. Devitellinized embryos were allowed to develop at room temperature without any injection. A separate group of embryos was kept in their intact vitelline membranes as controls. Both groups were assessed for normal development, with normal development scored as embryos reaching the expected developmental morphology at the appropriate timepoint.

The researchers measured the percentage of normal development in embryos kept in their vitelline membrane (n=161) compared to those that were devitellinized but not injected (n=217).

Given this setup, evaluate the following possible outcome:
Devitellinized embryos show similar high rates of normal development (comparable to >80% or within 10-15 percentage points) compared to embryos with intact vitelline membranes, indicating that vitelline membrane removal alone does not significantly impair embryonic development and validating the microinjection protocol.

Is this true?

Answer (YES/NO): YES